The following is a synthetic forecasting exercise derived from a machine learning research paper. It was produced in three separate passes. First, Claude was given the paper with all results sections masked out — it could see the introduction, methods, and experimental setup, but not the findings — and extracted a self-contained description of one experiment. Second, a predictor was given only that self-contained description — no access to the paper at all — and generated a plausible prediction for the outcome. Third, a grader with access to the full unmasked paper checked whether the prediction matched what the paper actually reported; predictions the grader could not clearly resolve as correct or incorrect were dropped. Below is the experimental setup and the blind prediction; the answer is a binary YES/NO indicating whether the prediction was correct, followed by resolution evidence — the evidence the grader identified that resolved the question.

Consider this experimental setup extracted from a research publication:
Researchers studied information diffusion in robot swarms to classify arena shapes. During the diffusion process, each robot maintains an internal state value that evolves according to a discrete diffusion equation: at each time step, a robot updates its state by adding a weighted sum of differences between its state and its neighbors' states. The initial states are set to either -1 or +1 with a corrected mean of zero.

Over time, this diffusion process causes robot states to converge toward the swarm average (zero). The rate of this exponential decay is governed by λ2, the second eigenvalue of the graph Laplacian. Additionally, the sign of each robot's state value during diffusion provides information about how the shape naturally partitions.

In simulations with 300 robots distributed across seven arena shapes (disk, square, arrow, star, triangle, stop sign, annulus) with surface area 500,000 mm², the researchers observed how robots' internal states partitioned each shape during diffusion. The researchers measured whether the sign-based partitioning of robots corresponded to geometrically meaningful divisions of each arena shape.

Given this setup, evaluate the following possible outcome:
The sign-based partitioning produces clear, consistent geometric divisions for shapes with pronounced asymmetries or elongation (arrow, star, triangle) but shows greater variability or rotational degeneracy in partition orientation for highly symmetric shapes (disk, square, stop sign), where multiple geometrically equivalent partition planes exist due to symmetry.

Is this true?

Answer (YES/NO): NO